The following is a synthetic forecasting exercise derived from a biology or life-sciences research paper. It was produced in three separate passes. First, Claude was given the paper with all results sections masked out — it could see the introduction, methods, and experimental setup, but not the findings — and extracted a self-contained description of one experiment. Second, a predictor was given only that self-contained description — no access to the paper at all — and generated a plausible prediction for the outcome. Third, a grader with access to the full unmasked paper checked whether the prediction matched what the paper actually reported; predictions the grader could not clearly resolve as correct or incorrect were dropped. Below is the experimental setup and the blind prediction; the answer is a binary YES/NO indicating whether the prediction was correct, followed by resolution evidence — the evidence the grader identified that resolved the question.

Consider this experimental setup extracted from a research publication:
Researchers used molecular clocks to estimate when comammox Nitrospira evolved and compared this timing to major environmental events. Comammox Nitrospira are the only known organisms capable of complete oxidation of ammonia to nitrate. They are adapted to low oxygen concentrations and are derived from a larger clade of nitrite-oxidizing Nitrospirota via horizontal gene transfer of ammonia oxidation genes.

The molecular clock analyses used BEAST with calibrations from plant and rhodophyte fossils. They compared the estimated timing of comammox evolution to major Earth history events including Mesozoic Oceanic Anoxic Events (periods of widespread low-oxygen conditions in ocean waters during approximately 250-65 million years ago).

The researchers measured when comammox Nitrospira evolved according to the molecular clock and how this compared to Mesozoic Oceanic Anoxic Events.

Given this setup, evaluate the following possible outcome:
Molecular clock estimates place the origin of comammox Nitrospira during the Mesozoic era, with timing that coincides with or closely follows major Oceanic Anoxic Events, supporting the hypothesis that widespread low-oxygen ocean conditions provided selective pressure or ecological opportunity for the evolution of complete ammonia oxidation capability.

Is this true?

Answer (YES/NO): YES